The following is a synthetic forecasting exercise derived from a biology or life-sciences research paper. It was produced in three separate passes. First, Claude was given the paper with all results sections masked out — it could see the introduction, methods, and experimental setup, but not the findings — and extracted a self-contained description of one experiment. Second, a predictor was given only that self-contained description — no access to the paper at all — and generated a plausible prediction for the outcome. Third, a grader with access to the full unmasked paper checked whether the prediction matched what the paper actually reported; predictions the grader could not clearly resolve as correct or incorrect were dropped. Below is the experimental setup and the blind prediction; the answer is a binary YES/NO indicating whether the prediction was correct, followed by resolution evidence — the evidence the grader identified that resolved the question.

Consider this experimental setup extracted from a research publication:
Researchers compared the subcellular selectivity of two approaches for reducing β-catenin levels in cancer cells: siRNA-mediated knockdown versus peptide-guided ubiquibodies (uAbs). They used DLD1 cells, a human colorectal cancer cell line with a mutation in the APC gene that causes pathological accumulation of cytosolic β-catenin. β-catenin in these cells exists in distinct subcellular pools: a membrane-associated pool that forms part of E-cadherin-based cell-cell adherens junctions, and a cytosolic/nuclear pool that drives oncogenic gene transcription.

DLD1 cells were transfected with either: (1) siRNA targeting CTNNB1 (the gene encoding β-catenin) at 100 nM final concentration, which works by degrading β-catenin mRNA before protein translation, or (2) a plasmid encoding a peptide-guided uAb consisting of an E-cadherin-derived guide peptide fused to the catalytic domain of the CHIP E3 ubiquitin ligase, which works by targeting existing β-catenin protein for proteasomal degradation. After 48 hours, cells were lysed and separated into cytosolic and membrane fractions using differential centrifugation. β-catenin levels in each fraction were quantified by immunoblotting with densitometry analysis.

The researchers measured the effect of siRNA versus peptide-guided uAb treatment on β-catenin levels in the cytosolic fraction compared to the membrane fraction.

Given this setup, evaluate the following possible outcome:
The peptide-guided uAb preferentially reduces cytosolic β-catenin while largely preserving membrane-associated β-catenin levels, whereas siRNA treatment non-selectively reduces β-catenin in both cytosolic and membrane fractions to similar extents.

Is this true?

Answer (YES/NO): YES